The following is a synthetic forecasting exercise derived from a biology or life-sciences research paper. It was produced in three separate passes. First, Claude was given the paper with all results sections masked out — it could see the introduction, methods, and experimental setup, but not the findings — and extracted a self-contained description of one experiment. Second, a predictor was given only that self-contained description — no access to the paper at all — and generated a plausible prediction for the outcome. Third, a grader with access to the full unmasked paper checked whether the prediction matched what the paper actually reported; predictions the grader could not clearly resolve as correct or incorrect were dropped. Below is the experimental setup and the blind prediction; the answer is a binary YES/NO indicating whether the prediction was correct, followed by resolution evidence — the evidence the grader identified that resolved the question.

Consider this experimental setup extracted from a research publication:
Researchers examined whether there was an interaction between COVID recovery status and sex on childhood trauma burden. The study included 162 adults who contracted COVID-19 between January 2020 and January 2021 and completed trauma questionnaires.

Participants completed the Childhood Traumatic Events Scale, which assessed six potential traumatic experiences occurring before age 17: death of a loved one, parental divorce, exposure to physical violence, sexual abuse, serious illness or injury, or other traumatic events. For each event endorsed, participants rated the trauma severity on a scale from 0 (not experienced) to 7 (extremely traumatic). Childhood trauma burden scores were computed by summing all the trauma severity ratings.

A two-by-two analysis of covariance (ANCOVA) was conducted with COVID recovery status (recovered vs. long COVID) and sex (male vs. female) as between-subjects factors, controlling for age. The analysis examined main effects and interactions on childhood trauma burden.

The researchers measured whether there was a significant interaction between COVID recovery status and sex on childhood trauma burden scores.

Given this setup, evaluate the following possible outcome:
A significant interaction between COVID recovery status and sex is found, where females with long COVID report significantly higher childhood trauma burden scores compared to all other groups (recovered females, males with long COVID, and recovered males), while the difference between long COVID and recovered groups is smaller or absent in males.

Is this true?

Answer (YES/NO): NO